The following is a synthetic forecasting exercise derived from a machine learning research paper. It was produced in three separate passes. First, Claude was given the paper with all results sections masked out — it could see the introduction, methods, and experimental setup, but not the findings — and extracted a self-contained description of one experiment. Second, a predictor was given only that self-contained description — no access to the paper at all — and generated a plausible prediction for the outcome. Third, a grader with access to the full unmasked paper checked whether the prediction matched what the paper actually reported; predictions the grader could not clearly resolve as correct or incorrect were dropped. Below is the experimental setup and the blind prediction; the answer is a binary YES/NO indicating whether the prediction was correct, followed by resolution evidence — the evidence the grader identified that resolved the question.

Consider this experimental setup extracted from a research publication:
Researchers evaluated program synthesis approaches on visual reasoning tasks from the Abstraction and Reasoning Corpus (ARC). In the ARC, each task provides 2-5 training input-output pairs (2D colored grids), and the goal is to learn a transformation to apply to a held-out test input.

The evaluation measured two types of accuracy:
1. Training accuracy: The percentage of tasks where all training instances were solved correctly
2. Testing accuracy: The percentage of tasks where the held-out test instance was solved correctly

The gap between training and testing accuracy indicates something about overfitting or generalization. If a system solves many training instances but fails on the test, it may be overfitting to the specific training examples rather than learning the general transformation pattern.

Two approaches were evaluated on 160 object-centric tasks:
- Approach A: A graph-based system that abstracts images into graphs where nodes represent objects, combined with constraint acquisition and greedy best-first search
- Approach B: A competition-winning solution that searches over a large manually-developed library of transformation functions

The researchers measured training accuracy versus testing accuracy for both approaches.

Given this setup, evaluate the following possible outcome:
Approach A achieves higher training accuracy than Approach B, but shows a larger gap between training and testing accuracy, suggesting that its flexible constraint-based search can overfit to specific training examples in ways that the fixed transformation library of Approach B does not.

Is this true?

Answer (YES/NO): NO